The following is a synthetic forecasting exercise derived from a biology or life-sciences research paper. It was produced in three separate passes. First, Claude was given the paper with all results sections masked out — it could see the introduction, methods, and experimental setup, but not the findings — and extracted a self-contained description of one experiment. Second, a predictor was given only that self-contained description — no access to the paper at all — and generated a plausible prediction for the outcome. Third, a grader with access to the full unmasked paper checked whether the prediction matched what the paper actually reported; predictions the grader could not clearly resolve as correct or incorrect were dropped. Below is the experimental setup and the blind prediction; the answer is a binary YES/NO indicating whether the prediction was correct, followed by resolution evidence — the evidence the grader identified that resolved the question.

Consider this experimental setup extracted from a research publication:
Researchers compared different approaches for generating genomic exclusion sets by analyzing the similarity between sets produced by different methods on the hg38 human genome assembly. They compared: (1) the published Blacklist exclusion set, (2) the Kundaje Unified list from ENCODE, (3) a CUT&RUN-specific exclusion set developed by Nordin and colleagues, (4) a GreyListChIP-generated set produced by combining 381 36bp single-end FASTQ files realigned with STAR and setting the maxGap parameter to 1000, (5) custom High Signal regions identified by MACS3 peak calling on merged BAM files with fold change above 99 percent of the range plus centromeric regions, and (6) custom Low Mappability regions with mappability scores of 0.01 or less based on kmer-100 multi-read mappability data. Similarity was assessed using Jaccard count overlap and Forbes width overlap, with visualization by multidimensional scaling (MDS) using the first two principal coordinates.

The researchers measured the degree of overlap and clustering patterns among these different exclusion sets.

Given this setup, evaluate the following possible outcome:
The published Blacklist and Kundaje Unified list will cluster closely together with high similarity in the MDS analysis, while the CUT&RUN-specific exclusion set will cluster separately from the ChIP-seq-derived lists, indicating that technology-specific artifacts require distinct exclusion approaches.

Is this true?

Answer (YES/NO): NO